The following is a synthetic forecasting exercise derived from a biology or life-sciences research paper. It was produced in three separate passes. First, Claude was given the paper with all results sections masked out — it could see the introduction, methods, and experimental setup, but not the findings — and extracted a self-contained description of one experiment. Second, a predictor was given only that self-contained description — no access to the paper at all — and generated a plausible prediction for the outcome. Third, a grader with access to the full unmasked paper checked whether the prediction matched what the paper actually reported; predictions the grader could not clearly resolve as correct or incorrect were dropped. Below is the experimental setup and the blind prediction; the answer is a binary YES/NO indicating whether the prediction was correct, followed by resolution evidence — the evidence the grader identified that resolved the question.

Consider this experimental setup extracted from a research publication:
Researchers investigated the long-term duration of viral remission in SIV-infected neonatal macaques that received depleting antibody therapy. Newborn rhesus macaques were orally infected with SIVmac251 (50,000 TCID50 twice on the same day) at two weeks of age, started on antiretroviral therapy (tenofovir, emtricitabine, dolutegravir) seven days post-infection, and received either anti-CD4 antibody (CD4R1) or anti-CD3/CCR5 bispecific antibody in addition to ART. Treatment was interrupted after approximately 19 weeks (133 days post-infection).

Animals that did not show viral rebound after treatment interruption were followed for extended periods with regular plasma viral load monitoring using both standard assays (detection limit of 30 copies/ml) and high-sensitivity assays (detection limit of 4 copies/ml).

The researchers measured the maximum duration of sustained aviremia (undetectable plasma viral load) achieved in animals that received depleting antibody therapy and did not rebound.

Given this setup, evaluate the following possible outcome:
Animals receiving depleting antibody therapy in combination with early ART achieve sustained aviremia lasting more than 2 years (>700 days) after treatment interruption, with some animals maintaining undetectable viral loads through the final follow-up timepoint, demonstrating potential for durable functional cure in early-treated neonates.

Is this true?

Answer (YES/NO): YES